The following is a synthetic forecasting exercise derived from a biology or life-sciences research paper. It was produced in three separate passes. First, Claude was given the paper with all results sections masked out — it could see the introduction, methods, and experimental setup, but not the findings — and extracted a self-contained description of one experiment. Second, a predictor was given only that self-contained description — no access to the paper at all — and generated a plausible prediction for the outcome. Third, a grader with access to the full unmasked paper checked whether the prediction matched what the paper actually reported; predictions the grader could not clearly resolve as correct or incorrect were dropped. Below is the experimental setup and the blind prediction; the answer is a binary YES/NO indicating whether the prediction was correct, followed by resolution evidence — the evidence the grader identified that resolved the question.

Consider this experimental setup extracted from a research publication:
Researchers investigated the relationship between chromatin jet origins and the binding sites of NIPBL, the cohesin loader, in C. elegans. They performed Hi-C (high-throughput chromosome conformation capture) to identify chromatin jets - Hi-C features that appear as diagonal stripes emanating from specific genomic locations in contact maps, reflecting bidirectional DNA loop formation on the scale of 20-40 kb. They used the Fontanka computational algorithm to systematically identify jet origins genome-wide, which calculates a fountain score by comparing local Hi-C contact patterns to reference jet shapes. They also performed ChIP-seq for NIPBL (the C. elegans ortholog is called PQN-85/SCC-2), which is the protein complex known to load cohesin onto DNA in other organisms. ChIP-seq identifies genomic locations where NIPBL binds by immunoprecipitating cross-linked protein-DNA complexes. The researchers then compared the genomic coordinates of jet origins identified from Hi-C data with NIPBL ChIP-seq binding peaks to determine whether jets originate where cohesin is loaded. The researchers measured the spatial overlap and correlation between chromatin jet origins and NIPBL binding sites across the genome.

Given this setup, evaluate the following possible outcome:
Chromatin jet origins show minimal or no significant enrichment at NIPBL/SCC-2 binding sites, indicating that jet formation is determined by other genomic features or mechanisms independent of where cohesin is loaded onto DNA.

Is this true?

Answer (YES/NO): NO